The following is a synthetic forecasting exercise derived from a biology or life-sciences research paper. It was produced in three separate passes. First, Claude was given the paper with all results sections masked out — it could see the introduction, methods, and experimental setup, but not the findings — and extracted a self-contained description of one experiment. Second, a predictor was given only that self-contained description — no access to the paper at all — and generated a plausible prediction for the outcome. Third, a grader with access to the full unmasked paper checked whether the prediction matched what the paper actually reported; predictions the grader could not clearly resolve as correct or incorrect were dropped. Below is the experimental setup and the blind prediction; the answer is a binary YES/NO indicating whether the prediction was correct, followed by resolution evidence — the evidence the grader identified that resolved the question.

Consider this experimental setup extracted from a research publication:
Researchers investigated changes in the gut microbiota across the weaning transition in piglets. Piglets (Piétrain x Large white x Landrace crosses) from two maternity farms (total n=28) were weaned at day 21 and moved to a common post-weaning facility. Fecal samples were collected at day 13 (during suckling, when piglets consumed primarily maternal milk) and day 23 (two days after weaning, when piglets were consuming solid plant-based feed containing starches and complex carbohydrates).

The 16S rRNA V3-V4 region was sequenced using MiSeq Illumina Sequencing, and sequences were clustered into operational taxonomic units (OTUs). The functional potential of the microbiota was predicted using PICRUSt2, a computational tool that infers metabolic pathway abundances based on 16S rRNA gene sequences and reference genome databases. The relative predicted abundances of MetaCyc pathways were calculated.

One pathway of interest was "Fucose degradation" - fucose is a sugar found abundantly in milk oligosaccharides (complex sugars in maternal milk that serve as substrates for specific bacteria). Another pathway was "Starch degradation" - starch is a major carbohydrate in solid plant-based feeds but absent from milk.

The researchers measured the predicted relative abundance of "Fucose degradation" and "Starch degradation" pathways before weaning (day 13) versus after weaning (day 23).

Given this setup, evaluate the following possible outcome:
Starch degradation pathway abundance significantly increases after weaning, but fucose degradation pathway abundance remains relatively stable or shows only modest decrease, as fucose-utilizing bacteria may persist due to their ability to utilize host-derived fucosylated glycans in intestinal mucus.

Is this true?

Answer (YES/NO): NO